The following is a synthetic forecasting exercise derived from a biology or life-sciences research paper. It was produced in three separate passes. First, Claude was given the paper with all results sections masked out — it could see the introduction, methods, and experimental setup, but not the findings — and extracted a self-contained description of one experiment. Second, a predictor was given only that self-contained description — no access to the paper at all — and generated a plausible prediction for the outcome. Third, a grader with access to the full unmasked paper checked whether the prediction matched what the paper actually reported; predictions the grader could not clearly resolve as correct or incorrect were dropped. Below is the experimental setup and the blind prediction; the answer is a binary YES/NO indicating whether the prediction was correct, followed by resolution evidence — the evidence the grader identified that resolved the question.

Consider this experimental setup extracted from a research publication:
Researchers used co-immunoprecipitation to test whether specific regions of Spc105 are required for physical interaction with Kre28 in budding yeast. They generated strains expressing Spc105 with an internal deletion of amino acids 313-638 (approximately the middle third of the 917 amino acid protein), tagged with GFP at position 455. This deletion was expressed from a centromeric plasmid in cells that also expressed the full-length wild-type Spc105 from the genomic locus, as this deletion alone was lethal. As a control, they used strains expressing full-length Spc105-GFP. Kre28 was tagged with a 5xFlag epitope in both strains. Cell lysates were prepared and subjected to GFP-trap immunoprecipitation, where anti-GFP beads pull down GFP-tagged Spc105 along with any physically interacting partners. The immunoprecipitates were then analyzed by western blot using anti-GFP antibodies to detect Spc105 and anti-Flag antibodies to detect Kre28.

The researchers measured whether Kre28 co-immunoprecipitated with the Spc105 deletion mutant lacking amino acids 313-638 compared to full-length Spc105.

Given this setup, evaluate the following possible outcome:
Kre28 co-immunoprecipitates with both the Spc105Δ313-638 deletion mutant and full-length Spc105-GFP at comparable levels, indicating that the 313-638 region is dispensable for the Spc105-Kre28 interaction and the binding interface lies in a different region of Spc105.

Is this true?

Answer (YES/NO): NO